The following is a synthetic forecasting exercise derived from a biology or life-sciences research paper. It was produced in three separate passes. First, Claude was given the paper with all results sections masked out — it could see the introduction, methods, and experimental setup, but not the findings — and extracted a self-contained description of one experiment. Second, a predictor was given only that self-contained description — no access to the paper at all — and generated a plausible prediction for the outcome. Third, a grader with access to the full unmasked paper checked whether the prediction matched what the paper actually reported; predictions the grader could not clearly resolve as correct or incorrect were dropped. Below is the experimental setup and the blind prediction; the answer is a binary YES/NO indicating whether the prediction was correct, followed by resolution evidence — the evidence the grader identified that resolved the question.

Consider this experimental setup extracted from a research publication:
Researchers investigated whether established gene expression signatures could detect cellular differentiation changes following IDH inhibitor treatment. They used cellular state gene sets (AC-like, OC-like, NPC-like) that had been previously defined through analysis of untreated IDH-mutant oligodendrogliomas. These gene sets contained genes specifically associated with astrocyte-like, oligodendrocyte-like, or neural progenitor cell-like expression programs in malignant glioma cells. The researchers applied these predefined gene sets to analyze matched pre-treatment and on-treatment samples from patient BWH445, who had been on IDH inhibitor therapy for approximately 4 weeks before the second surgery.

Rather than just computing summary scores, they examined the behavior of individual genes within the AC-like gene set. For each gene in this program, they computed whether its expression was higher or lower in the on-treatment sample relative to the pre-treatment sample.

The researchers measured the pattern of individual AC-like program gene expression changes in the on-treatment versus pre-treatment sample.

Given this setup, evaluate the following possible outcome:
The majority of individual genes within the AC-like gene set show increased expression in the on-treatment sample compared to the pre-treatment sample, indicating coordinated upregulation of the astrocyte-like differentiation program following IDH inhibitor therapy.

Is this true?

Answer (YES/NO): YES